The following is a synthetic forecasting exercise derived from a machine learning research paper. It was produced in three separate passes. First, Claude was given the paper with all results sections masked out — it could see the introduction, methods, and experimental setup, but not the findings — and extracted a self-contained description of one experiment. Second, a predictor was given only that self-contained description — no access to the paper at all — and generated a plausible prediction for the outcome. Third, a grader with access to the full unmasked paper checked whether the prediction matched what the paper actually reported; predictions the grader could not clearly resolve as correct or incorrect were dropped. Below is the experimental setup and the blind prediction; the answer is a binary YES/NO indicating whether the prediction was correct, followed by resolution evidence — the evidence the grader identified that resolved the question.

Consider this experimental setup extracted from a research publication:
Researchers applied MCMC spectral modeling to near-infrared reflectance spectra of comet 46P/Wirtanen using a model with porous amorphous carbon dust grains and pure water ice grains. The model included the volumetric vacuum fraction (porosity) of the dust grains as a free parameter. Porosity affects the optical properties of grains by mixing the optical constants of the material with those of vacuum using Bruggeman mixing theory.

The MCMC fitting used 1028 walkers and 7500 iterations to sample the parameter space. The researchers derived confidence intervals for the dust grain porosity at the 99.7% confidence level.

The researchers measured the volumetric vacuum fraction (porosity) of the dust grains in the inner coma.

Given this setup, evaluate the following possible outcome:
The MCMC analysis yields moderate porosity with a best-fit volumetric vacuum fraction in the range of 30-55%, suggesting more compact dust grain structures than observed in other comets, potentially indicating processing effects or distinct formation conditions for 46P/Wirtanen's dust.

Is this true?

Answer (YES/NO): NO